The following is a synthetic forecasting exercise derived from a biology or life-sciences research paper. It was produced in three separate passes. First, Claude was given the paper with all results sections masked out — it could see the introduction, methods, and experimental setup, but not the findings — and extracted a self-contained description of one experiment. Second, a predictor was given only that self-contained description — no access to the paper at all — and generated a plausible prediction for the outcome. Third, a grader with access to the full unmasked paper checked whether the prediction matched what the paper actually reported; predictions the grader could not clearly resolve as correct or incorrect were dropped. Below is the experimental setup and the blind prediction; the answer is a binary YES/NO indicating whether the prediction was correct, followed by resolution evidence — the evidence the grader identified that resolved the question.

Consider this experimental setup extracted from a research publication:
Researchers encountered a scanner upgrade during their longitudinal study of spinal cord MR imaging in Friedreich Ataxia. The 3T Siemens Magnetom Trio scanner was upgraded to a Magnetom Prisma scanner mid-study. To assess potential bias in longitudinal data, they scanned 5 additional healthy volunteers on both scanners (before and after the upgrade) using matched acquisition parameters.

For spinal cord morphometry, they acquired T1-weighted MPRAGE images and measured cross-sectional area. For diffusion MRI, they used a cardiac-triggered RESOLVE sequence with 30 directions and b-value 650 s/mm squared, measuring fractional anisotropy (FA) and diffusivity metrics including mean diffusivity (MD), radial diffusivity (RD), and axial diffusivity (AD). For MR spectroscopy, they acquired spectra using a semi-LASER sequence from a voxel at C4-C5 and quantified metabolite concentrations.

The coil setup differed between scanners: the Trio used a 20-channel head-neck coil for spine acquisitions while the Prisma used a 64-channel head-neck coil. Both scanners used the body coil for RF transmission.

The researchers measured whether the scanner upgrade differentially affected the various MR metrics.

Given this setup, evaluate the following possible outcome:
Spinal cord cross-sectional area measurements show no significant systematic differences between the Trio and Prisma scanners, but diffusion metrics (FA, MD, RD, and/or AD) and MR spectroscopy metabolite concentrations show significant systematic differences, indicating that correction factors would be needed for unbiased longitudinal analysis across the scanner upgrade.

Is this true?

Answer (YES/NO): NO